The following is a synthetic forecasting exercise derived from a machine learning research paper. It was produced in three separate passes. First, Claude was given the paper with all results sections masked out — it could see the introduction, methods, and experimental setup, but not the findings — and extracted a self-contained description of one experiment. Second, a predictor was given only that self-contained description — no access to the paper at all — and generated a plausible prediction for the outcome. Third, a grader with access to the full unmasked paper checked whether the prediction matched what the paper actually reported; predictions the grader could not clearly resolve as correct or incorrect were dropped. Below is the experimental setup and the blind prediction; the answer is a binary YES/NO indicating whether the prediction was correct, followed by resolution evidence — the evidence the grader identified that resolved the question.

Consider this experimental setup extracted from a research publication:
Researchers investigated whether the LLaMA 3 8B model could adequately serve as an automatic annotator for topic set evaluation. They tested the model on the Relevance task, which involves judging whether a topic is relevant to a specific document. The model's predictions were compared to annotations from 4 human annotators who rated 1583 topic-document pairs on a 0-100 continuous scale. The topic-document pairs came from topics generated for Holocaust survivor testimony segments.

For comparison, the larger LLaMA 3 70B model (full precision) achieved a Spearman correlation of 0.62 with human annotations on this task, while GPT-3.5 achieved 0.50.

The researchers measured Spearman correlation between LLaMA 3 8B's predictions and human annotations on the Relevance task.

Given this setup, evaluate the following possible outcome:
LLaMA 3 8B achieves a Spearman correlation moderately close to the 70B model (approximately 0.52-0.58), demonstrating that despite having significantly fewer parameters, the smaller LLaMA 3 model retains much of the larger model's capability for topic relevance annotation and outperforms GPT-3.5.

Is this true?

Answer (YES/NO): NO